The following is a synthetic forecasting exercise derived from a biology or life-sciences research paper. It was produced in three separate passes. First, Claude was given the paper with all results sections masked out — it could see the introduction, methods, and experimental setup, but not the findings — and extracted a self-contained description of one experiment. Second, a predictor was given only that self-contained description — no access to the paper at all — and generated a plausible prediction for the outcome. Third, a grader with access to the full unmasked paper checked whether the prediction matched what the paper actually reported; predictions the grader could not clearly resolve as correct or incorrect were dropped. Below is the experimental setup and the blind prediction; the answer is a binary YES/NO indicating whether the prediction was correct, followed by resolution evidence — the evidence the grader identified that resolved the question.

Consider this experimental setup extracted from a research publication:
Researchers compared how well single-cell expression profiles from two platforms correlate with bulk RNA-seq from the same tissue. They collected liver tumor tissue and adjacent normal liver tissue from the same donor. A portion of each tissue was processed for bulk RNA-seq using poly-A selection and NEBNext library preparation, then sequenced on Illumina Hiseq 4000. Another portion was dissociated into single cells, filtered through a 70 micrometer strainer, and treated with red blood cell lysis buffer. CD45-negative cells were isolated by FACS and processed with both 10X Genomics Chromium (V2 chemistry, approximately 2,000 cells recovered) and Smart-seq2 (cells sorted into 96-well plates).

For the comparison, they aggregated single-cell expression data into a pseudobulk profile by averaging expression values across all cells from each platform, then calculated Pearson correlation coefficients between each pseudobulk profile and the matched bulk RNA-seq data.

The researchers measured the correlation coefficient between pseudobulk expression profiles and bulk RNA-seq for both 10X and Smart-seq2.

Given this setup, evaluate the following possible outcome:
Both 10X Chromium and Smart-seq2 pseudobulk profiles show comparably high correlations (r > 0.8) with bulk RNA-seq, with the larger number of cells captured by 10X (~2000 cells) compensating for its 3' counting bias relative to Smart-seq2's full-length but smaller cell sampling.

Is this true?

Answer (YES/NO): NO